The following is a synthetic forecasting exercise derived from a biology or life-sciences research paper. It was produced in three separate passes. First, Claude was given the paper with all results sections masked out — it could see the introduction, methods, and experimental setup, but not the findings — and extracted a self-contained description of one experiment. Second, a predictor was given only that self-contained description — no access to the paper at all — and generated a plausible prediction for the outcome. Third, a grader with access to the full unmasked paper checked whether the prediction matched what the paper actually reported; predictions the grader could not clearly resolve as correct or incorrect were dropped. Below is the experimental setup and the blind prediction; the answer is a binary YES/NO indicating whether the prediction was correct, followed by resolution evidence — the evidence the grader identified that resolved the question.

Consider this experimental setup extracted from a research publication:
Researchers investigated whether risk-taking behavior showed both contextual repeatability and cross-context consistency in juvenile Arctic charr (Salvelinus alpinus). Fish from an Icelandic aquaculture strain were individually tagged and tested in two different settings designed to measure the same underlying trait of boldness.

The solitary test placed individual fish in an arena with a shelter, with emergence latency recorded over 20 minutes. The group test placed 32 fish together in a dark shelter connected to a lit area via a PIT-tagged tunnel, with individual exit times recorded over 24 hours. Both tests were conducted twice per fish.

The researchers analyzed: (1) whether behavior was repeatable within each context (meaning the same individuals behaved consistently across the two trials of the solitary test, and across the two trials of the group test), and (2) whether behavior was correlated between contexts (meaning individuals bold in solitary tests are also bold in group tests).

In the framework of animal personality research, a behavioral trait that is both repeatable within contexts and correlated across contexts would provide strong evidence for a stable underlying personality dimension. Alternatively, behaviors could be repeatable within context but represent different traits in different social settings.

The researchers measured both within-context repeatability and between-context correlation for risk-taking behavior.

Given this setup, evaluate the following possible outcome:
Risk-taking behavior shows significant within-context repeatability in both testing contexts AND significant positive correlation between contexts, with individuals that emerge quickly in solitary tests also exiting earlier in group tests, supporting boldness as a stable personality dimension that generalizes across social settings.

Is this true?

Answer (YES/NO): NO